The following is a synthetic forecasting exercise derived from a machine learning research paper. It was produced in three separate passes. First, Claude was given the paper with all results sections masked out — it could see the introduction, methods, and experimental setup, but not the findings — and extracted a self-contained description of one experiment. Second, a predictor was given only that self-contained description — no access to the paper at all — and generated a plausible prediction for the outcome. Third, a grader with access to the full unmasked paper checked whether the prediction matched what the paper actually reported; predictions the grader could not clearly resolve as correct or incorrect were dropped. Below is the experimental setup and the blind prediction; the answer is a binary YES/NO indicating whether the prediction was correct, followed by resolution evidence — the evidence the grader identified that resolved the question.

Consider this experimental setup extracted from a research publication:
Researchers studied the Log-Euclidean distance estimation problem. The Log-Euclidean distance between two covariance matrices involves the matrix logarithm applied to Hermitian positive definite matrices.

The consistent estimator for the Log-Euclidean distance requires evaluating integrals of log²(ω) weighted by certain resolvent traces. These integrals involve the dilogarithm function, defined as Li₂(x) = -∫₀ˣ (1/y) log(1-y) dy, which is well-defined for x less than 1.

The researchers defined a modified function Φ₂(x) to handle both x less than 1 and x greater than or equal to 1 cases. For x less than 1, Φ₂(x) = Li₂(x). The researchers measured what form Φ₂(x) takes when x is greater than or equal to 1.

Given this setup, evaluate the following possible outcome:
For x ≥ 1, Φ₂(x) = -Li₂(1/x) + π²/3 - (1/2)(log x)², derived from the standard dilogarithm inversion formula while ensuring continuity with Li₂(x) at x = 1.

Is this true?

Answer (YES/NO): YES